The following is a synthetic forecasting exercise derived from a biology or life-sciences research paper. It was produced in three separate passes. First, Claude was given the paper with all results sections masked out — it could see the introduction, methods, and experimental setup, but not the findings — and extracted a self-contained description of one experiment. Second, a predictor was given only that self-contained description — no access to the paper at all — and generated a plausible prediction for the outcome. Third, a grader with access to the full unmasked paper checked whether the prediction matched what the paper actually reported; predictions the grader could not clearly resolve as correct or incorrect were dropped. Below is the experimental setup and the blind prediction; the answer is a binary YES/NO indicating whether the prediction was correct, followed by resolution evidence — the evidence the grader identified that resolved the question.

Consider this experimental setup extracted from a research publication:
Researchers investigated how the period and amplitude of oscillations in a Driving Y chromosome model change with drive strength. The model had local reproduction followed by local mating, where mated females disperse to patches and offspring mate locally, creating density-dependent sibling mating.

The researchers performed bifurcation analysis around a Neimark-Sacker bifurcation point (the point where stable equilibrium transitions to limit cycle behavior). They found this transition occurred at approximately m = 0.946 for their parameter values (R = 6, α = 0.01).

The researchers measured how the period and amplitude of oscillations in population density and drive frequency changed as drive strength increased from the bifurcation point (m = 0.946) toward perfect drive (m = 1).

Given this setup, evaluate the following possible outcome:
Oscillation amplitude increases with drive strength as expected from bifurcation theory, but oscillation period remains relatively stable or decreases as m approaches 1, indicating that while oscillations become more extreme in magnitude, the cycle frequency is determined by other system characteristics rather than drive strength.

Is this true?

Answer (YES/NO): YES